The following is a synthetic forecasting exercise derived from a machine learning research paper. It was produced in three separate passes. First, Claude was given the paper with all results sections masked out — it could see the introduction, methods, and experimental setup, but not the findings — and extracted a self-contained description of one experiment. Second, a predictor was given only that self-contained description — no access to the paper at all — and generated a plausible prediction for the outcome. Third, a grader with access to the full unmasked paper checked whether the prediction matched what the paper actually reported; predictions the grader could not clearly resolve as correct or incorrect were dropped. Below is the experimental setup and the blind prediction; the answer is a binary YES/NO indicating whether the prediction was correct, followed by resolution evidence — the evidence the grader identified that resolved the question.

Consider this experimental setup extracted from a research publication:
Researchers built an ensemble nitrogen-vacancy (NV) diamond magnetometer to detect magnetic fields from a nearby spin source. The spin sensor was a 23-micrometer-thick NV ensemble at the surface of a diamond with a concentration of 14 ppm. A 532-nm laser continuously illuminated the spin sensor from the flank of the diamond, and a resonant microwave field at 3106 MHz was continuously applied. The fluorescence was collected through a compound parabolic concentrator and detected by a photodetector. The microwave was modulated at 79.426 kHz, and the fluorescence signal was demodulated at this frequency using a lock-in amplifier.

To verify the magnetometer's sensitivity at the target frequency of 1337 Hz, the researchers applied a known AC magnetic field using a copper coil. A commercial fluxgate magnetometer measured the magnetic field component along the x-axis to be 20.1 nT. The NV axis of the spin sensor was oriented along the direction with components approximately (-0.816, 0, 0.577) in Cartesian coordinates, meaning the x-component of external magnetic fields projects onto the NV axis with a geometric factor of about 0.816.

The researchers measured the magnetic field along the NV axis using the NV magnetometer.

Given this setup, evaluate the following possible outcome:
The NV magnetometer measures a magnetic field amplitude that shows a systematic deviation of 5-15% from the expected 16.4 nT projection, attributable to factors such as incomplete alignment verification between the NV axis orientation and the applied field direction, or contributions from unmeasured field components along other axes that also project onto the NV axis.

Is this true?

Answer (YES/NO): NO